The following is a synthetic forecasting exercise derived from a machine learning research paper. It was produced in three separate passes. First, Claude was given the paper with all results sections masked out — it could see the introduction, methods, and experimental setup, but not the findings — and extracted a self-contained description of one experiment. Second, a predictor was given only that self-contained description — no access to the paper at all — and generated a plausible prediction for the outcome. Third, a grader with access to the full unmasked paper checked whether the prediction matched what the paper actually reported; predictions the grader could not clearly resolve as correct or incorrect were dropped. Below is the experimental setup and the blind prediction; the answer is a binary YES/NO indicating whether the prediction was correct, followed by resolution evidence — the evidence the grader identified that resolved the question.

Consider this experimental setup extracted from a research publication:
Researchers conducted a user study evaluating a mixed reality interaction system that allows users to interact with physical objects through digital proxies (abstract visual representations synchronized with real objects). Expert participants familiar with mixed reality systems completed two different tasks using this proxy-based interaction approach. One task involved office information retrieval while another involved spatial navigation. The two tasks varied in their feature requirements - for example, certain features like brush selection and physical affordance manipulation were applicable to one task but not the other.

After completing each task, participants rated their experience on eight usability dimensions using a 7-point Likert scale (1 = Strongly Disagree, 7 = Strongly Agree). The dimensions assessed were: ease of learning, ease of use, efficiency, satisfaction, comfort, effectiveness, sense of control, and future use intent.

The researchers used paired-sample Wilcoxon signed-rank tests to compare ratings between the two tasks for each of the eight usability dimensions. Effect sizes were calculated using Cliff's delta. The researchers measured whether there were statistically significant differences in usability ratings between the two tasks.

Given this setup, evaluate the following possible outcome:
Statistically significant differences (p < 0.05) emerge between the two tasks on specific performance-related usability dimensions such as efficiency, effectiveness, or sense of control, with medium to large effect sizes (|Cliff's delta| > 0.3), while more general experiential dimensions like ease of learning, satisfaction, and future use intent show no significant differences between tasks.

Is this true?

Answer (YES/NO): NO